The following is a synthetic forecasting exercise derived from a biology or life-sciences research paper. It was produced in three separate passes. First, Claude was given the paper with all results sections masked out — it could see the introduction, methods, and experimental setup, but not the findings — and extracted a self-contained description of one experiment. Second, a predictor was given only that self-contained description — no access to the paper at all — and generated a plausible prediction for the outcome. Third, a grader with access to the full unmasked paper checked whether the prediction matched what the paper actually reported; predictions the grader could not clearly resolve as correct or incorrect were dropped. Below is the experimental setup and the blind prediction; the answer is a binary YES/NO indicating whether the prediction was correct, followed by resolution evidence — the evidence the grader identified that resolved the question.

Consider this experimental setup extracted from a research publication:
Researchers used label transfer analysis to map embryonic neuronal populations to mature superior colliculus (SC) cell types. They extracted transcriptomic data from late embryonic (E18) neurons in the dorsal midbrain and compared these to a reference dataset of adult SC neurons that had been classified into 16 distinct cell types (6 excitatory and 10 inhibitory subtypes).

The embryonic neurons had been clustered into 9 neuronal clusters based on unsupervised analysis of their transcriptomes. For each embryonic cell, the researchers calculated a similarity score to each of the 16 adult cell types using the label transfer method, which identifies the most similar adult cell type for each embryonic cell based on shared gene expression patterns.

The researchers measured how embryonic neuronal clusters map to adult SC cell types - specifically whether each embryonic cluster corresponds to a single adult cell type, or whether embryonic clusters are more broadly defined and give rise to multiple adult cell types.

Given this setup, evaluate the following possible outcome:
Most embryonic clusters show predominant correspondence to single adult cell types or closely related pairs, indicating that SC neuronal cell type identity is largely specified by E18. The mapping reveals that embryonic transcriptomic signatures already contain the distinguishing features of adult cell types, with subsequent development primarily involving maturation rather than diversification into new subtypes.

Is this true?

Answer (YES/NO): NO